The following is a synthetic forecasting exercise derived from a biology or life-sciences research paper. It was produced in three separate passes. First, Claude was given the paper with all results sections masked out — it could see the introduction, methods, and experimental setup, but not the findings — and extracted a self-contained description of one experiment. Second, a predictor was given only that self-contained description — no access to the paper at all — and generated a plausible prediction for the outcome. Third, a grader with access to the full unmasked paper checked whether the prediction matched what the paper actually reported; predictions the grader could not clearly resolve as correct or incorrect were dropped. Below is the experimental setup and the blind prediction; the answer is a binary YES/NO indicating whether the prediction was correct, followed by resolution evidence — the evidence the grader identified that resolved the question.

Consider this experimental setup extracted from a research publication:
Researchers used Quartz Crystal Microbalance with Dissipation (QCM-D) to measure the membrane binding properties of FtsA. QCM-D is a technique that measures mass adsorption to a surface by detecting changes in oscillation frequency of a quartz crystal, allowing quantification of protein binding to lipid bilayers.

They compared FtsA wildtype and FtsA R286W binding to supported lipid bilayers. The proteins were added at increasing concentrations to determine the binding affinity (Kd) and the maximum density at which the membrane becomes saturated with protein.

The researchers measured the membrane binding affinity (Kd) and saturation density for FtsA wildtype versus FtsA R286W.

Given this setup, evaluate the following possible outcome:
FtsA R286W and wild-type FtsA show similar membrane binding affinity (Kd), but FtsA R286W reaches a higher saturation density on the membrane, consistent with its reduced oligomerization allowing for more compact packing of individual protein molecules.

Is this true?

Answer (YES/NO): NO